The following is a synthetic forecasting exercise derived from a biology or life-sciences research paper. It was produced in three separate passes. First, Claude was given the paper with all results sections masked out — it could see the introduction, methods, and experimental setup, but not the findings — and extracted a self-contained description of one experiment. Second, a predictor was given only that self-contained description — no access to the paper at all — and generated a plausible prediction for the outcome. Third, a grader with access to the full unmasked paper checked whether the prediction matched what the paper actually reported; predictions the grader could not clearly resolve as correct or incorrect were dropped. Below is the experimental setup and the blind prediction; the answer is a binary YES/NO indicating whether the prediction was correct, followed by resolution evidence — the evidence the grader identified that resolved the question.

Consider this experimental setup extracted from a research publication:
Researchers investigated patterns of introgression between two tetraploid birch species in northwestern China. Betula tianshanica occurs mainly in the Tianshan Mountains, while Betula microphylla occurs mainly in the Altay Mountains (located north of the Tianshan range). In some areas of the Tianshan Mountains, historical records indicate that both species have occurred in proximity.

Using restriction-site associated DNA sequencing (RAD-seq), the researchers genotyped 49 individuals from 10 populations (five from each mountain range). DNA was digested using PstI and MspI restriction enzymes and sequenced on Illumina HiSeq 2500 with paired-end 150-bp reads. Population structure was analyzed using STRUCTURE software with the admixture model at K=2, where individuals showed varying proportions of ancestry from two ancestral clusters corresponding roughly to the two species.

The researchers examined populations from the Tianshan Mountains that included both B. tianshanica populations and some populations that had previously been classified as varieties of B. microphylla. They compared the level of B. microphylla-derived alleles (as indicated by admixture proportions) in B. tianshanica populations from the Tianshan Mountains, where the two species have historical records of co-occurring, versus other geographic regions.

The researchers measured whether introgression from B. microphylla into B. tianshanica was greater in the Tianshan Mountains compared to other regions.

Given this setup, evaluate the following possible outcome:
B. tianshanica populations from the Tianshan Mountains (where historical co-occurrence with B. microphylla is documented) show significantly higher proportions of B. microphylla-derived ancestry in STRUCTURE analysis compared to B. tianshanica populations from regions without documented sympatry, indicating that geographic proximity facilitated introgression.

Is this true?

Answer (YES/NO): YES